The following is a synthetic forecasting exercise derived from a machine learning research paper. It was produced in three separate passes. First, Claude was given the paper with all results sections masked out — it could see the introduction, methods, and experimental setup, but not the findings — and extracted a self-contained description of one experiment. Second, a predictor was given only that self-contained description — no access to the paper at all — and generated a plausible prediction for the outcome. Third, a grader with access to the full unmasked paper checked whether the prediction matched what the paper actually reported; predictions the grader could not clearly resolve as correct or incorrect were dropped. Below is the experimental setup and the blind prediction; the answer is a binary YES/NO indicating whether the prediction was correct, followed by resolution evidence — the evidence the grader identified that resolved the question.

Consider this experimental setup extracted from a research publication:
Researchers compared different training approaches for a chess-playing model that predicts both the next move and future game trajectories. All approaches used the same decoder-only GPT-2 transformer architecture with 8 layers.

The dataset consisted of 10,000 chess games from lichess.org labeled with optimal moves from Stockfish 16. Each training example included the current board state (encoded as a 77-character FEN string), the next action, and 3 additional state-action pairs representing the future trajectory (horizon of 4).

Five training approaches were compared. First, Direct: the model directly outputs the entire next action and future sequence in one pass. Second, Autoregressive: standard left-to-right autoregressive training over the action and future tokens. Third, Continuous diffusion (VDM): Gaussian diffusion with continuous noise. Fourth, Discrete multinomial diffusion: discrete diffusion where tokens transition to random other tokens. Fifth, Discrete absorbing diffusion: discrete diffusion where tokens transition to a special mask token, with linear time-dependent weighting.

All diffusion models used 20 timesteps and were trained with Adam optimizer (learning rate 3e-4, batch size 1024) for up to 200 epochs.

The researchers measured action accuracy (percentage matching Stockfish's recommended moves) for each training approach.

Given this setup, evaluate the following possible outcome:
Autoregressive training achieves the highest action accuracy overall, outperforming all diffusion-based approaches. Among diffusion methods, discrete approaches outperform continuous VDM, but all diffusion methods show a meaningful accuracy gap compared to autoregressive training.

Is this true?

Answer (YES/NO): NO